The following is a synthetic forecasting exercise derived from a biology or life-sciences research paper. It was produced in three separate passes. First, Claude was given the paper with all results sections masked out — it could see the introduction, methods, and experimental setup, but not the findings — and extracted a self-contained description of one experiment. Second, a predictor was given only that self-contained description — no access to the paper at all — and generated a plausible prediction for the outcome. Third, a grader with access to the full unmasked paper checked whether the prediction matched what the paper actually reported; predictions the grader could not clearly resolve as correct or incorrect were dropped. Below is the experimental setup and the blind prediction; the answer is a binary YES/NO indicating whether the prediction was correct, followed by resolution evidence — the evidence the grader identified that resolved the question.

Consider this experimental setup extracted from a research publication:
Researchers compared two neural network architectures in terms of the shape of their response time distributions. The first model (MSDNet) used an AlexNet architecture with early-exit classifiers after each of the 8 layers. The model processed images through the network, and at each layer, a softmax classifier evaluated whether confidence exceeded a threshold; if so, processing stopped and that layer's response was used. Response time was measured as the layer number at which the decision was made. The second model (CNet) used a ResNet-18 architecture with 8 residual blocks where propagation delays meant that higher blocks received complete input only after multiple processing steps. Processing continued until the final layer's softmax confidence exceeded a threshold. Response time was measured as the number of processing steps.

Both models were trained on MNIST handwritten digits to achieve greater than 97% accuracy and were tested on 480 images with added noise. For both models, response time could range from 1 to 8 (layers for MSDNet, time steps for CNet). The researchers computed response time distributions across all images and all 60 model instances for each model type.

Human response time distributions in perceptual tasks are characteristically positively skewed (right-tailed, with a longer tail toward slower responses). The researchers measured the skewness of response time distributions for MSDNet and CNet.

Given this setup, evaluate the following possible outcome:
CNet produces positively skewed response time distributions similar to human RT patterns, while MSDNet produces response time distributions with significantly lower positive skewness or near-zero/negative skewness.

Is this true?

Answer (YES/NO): NO